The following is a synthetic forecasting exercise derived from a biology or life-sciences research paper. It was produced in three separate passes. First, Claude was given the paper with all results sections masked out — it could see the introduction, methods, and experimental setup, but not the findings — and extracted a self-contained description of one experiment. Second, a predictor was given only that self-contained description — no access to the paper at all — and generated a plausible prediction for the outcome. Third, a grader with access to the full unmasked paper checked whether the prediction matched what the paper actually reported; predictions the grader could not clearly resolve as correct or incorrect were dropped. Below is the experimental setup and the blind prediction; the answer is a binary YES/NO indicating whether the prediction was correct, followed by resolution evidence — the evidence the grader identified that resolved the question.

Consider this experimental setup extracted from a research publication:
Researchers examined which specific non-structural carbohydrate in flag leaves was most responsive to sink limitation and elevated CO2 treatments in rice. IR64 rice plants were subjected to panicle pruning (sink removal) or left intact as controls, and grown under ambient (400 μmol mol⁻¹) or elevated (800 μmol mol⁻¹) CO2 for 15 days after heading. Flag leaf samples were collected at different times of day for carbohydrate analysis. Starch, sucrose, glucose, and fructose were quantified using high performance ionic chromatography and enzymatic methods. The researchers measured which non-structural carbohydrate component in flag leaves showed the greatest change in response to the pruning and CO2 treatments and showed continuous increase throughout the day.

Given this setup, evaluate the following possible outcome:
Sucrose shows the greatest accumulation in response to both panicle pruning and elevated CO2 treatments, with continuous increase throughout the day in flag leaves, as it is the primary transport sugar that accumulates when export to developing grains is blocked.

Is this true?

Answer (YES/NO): YES